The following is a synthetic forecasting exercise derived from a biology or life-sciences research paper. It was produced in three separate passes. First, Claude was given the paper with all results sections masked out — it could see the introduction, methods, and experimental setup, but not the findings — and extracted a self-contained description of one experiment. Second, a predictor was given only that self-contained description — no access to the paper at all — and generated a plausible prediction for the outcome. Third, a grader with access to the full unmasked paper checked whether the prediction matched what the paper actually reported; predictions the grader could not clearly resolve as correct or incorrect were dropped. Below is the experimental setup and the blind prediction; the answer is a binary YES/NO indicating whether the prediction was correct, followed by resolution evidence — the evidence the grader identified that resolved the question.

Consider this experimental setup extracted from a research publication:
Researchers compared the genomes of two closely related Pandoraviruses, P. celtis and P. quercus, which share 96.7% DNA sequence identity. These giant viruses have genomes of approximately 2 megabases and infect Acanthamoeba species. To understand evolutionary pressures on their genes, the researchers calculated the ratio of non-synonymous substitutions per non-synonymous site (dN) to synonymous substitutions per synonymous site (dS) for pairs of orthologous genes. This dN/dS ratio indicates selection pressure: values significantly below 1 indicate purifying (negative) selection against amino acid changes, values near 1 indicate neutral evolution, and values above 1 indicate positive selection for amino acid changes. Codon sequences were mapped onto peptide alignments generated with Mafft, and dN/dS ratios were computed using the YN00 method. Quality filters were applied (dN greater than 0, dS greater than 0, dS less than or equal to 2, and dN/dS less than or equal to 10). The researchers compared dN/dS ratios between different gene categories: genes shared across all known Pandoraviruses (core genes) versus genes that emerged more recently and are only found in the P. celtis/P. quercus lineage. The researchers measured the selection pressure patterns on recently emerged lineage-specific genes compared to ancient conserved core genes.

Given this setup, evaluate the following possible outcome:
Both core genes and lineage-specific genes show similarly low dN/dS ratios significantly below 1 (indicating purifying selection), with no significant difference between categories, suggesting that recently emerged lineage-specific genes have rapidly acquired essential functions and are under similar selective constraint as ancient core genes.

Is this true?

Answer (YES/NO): NO